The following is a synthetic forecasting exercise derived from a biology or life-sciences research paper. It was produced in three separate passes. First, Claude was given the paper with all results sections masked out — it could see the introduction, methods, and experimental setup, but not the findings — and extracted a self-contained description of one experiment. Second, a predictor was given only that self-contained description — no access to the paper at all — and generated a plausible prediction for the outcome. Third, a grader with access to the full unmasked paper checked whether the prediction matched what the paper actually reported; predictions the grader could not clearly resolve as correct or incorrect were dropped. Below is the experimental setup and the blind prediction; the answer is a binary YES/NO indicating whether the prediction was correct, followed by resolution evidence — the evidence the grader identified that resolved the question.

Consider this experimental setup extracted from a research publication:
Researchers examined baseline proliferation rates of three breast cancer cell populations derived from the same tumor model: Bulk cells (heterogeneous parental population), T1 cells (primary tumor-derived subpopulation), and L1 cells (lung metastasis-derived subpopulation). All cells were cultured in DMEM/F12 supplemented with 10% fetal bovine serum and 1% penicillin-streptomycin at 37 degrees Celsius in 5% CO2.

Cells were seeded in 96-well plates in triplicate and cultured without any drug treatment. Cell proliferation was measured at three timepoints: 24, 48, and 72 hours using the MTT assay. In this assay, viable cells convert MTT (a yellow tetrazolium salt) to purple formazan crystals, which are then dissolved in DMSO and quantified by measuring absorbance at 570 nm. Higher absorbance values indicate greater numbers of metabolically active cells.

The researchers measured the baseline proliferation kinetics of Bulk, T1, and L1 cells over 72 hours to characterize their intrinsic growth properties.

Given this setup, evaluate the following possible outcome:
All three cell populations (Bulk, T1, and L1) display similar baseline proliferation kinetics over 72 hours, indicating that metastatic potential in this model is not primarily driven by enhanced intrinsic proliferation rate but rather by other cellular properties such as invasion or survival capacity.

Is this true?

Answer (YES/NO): NO